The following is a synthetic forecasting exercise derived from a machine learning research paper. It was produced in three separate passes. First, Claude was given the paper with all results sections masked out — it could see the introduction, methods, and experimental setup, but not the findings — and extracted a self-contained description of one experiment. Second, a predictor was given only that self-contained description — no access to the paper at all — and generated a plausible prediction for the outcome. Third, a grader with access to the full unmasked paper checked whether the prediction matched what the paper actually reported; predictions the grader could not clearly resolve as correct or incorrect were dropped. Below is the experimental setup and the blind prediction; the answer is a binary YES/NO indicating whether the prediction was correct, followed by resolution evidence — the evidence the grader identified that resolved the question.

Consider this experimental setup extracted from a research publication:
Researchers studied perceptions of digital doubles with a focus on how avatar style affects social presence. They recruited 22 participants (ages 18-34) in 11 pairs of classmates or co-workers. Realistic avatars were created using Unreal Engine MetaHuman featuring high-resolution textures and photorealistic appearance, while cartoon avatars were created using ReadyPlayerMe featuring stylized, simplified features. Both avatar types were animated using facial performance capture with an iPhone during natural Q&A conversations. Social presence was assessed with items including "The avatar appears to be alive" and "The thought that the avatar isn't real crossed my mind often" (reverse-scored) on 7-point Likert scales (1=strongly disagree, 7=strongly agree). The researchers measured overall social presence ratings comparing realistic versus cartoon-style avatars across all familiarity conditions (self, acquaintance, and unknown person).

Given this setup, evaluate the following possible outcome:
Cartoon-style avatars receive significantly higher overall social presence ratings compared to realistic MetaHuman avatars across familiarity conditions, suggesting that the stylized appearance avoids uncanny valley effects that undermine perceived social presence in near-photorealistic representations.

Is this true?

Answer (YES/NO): NO